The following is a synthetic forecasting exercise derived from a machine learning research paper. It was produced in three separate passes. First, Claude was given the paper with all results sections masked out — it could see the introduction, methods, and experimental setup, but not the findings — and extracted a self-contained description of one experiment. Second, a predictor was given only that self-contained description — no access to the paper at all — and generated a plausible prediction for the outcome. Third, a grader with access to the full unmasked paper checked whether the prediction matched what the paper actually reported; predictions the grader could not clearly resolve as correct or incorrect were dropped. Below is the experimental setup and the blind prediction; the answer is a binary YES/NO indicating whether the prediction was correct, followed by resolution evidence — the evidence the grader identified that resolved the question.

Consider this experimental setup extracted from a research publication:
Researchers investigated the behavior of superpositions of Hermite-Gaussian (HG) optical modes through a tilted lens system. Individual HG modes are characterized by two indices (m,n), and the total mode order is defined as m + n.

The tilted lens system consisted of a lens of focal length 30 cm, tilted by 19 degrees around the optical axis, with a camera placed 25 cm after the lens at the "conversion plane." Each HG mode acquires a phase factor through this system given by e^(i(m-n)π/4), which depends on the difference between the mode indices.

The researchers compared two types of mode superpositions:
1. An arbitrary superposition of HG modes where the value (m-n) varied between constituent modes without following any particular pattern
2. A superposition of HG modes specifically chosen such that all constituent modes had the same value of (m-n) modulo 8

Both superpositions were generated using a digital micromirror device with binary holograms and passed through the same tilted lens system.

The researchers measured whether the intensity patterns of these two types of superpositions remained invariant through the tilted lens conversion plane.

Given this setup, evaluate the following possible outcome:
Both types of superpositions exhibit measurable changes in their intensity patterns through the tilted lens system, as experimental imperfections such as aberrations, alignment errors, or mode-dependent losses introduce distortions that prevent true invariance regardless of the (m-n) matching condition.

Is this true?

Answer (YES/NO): NO